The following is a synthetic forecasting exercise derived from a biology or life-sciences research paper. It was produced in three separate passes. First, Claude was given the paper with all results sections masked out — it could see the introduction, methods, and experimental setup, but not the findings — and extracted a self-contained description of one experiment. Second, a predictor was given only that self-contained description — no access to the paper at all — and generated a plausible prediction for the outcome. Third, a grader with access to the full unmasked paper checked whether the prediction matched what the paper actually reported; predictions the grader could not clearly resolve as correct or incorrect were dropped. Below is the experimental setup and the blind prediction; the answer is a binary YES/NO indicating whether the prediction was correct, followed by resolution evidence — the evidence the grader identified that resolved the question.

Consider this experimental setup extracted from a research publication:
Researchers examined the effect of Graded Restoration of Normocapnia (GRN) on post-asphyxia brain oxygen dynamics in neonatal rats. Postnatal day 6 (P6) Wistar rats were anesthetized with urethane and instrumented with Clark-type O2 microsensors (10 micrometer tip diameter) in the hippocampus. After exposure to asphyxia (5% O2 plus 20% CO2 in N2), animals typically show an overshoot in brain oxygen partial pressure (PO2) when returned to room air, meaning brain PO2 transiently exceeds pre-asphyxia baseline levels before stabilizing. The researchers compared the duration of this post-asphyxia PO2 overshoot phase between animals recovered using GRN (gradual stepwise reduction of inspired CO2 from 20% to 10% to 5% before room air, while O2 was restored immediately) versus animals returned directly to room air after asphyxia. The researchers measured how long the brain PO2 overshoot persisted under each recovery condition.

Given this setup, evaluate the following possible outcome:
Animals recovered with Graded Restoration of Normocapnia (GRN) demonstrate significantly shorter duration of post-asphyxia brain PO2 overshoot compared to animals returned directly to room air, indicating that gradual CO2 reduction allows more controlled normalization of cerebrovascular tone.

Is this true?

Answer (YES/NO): NO